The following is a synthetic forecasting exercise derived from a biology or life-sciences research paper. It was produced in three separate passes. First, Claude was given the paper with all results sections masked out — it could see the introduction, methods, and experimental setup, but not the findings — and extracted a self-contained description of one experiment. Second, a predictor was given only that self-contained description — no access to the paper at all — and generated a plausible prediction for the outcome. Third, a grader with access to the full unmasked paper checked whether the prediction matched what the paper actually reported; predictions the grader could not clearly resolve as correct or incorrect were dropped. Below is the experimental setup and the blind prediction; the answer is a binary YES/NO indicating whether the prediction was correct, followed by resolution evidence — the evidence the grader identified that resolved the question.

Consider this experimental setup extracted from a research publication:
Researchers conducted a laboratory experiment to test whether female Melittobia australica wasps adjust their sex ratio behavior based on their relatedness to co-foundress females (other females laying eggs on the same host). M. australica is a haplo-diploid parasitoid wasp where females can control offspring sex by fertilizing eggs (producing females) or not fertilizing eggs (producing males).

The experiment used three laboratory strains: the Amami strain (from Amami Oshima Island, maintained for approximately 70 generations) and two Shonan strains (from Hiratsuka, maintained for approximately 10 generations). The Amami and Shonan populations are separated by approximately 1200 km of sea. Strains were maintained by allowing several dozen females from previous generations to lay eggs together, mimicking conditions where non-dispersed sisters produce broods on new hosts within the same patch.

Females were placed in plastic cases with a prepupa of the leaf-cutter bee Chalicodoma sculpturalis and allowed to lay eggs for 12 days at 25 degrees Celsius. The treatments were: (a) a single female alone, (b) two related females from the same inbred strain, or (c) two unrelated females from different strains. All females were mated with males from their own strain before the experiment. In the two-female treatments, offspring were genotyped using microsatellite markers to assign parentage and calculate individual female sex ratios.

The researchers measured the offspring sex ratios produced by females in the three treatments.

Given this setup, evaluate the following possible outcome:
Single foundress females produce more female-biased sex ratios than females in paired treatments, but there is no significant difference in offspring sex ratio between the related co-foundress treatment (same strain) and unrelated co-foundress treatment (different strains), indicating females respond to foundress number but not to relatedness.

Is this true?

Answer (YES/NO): YES